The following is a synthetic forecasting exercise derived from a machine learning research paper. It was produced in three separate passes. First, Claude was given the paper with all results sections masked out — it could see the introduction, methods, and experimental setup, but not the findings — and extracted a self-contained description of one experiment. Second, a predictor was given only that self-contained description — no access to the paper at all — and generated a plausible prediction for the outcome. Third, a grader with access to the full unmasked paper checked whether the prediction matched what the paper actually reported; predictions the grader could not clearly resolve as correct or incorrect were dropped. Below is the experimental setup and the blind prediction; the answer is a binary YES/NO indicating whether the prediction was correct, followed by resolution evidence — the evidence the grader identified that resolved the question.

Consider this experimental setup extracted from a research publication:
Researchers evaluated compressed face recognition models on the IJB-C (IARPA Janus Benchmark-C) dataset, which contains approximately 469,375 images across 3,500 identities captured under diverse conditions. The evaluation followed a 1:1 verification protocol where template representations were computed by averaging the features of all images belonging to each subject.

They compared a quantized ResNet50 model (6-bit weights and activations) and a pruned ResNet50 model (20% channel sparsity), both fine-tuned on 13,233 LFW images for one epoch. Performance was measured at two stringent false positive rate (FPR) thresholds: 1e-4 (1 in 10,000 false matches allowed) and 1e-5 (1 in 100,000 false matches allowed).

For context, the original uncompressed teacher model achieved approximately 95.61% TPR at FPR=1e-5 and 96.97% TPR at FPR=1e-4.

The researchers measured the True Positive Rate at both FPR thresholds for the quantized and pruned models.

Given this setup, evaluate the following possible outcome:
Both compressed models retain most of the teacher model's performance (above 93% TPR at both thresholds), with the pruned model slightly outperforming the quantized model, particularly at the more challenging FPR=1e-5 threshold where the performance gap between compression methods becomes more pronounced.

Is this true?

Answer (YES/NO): NO